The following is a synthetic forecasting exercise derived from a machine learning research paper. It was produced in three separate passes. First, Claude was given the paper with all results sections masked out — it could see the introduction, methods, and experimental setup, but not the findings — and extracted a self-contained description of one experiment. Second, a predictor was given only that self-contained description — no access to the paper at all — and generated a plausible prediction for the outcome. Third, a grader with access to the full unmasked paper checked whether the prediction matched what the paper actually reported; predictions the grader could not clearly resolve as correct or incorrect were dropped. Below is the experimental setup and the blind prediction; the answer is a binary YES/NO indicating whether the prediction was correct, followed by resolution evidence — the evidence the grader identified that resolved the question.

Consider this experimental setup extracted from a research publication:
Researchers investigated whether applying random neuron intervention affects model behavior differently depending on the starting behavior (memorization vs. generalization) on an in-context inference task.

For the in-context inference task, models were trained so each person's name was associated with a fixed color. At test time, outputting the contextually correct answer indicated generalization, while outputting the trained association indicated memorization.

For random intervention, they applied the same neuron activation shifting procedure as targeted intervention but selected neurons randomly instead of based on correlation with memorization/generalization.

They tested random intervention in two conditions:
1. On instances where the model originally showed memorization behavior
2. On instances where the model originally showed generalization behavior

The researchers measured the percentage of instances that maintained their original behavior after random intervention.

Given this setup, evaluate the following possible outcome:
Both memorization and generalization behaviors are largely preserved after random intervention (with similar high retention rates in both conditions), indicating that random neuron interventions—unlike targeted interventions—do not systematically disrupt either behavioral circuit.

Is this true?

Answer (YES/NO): NO